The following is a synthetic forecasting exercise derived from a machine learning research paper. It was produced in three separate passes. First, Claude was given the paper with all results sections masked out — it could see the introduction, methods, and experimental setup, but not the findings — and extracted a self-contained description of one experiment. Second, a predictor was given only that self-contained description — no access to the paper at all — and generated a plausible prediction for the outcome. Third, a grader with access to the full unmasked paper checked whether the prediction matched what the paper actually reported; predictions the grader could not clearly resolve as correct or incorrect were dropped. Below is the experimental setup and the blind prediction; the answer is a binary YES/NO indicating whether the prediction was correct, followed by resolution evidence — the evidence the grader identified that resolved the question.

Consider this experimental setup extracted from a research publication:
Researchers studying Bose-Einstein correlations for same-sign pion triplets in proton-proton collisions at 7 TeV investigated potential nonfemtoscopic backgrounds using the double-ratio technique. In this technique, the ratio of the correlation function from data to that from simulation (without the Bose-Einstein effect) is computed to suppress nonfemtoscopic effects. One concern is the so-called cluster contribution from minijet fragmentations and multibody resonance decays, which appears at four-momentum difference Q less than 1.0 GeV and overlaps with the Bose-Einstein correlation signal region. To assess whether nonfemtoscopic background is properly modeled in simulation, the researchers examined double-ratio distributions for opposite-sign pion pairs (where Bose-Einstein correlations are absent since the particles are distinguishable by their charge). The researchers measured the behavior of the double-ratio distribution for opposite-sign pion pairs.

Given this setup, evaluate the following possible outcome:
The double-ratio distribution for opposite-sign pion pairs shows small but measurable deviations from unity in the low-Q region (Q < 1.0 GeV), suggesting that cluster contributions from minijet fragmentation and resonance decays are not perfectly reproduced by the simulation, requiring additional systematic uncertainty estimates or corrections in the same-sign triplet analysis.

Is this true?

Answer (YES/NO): NO